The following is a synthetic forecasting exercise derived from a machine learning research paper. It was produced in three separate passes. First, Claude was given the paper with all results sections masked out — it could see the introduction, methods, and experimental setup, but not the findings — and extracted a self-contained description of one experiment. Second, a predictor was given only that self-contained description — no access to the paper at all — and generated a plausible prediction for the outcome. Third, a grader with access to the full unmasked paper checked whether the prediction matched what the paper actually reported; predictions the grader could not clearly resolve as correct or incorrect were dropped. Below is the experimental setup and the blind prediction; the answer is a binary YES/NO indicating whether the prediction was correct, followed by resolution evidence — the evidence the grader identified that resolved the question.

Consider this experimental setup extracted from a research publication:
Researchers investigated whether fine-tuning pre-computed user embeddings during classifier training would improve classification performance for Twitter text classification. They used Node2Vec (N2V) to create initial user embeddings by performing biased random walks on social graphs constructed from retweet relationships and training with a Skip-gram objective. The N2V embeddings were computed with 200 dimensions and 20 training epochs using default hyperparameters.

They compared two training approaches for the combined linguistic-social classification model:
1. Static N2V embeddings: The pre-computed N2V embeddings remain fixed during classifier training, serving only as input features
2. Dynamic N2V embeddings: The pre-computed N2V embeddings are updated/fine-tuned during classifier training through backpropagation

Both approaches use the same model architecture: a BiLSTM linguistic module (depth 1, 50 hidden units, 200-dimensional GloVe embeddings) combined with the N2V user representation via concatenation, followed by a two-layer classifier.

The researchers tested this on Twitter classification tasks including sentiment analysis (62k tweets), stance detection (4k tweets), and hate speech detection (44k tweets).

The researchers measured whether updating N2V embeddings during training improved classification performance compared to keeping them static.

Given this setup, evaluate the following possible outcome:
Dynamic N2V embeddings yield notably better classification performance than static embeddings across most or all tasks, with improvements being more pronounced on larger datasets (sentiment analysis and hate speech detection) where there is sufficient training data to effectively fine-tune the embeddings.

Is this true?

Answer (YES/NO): NO